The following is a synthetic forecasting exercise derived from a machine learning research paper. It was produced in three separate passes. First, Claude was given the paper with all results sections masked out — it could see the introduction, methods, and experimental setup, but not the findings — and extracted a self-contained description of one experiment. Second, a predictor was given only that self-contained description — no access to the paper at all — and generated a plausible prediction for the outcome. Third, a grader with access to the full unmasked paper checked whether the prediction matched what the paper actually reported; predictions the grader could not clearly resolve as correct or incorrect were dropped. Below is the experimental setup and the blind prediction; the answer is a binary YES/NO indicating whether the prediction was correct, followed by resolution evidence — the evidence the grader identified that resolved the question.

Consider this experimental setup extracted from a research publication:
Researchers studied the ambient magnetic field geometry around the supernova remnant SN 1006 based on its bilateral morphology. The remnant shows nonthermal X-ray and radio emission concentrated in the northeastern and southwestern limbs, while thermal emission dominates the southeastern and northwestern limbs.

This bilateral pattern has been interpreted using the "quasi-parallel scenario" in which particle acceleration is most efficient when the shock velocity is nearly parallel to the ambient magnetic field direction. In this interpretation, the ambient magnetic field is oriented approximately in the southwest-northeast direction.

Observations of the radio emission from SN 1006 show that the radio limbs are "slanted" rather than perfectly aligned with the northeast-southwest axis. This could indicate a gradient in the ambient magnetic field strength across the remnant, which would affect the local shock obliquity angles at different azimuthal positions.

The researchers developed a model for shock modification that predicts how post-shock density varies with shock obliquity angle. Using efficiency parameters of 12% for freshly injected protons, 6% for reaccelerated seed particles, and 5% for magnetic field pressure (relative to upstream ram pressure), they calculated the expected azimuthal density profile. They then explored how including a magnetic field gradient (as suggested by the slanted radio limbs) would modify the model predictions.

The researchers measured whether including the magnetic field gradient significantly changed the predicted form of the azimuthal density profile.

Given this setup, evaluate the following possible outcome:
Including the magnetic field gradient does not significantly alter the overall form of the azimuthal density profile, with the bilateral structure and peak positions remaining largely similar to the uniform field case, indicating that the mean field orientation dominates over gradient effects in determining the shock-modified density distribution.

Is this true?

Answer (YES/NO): NO